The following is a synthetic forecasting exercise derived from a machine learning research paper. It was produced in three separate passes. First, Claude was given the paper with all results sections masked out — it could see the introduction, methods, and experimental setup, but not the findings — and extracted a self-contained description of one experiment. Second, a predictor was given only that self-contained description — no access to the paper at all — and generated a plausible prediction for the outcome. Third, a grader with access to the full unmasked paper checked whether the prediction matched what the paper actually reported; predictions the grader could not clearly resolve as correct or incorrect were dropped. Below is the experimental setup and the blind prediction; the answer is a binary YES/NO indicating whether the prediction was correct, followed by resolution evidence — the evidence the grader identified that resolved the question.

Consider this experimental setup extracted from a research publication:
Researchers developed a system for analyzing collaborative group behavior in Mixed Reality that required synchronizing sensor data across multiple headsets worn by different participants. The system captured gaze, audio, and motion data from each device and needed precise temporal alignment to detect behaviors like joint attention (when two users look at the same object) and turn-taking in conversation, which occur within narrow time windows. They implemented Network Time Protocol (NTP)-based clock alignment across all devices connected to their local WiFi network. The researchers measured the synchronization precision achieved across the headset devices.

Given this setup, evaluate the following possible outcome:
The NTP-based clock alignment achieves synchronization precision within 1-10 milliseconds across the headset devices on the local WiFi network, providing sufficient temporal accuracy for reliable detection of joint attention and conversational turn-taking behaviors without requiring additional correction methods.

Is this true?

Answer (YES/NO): NO